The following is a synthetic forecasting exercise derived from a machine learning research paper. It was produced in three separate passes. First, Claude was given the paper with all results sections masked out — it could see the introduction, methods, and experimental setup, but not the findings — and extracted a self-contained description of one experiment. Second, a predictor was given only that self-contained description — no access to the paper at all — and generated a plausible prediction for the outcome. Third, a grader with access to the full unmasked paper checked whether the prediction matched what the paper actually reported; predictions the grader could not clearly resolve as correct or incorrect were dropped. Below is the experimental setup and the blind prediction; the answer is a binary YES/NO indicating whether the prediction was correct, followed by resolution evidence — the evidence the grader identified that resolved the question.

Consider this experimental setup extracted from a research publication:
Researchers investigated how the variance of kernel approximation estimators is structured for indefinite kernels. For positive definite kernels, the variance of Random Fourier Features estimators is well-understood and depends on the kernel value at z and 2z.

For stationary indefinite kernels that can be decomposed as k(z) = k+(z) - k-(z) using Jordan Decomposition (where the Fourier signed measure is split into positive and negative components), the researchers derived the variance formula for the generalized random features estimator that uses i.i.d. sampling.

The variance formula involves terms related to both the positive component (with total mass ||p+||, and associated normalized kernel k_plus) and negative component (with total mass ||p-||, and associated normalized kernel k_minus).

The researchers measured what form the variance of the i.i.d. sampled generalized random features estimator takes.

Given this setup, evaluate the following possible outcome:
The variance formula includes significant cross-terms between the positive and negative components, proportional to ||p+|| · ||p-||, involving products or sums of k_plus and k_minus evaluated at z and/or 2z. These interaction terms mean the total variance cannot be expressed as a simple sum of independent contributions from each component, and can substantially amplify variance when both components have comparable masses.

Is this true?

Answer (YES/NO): NO